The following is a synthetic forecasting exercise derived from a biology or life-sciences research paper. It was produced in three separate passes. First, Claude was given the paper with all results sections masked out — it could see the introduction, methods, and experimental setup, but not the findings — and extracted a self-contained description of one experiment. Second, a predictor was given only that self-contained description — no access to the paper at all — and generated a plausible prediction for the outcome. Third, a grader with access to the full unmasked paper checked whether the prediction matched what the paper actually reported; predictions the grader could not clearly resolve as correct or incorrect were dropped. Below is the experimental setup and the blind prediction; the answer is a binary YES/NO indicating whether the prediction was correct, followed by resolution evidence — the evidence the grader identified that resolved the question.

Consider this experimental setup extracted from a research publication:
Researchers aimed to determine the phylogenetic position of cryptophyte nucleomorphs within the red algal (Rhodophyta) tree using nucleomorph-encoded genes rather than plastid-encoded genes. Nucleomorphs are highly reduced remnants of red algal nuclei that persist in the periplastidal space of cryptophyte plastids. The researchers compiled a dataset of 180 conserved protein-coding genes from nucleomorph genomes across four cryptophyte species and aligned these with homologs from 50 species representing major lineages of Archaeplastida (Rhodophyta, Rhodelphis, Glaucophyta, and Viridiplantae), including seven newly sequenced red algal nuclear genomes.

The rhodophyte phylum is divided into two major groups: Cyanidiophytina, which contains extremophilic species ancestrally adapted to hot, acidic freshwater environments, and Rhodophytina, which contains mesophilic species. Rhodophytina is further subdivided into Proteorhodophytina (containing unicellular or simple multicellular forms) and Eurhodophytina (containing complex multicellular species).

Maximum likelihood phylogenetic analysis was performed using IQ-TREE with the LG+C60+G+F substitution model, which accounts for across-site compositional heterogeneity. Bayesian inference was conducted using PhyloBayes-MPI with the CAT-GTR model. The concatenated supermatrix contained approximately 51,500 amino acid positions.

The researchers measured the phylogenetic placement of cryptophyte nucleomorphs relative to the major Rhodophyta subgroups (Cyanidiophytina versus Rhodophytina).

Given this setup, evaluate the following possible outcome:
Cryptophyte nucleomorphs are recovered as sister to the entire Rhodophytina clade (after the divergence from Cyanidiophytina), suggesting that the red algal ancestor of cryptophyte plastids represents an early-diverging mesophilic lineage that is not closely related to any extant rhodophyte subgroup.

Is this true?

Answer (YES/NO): NO